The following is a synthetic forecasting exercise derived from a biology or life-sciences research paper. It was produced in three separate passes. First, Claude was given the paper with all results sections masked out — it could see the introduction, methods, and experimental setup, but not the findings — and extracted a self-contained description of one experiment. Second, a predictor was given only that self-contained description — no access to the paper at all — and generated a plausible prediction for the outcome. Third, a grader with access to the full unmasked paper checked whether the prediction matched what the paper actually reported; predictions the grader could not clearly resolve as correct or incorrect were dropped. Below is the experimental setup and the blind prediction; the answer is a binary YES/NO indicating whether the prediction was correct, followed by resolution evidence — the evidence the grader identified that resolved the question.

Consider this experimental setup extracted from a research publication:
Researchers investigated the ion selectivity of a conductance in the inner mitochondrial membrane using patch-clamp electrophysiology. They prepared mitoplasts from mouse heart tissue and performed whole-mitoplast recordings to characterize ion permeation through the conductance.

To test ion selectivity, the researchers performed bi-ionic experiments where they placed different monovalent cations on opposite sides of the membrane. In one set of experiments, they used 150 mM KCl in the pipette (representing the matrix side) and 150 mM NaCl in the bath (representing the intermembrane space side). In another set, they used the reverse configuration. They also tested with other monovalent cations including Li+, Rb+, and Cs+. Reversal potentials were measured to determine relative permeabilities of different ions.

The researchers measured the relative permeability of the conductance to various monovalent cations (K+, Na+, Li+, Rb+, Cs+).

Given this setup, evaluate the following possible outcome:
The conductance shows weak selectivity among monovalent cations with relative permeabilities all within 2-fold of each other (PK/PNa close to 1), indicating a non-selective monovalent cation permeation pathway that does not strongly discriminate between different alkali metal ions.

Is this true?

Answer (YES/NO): YES